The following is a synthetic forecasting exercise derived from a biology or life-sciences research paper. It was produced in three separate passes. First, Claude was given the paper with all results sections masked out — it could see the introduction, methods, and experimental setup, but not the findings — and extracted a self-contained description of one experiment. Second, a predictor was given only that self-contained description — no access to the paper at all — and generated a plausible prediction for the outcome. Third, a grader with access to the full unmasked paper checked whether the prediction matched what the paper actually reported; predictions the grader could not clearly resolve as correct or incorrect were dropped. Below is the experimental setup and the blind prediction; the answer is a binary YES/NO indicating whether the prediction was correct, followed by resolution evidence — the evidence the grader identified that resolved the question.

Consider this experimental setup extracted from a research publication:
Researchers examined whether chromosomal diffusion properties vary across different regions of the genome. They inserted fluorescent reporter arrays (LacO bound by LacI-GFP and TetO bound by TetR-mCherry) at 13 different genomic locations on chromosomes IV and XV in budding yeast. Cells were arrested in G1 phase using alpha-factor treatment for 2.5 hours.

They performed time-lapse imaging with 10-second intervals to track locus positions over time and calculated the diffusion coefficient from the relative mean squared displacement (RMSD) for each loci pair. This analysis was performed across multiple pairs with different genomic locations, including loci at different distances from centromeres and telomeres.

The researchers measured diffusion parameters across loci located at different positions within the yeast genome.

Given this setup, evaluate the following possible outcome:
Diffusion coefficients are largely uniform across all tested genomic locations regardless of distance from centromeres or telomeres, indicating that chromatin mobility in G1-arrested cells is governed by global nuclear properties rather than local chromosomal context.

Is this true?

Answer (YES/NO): YES